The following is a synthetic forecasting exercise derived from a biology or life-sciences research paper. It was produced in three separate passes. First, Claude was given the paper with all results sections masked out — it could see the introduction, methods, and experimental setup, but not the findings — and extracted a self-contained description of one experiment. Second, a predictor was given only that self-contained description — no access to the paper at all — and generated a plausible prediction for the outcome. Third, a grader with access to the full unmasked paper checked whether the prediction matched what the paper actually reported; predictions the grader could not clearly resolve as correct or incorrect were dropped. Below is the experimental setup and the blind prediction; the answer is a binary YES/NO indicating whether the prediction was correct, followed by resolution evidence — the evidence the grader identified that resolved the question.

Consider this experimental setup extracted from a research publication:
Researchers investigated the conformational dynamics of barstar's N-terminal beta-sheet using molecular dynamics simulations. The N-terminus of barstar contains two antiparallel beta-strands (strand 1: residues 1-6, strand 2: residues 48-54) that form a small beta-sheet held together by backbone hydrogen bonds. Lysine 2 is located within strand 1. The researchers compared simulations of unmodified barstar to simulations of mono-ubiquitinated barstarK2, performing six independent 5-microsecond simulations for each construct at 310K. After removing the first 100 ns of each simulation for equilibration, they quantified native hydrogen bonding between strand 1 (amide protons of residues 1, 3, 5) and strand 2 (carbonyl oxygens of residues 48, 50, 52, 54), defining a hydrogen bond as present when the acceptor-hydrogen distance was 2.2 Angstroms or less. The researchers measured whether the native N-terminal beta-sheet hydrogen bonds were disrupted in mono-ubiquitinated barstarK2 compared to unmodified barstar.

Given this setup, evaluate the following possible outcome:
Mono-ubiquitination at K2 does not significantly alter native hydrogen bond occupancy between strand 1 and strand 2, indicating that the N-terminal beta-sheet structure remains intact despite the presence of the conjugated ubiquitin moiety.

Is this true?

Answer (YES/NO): NO